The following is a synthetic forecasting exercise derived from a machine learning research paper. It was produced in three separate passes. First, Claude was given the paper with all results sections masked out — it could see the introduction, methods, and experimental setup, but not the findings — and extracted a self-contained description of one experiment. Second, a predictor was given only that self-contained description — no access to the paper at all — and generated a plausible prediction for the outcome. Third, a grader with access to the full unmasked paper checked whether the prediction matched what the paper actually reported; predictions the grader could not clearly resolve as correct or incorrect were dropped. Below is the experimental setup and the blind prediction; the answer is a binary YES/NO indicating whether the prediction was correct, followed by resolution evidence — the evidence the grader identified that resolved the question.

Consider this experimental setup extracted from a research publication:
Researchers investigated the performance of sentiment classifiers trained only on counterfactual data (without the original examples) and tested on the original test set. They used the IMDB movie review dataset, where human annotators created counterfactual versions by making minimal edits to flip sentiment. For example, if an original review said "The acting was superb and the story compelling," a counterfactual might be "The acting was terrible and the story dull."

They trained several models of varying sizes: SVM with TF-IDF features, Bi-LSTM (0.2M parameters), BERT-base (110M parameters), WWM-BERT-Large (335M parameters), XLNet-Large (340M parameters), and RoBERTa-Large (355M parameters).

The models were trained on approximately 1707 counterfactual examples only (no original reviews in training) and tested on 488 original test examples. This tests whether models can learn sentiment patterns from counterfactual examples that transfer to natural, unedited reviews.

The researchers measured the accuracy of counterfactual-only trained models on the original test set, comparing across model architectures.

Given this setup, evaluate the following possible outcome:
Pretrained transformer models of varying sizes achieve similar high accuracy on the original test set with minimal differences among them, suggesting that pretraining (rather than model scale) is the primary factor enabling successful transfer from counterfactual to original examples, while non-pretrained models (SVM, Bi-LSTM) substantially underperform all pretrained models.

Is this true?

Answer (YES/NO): NO